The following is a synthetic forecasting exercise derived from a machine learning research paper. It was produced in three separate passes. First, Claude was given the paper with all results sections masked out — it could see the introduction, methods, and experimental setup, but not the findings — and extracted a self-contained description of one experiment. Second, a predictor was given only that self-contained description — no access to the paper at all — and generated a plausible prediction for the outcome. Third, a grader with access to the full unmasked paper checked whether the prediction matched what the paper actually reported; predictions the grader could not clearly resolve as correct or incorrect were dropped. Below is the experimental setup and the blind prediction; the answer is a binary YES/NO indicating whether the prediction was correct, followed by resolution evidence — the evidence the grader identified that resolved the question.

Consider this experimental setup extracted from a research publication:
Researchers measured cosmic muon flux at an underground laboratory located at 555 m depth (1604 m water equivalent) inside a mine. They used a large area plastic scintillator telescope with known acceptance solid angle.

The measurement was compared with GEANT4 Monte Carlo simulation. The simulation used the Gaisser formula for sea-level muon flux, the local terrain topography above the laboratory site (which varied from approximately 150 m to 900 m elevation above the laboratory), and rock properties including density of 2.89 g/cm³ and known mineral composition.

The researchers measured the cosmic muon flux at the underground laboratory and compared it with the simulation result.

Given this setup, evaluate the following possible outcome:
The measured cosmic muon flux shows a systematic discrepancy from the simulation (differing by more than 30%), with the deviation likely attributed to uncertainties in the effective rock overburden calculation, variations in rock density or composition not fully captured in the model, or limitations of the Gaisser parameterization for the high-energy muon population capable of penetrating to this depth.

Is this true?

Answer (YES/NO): NO